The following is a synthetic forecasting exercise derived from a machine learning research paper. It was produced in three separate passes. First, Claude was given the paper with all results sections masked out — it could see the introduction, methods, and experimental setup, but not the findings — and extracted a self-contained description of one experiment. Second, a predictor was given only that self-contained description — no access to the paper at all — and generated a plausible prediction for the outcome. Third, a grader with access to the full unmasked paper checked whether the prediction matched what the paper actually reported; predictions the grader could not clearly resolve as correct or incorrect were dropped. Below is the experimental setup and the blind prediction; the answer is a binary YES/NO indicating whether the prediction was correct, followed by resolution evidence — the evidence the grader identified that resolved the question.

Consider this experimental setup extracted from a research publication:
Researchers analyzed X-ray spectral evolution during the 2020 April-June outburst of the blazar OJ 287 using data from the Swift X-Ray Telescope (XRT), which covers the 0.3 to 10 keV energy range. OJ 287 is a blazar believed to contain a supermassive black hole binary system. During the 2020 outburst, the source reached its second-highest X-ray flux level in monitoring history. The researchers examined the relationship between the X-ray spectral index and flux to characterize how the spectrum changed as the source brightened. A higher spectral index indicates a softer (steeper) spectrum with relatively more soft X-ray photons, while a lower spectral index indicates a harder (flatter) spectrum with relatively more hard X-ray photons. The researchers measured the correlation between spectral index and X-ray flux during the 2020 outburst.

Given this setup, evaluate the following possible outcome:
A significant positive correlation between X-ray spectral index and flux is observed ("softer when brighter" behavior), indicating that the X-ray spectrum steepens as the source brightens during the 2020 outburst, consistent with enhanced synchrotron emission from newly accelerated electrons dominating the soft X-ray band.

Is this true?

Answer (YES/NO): NO